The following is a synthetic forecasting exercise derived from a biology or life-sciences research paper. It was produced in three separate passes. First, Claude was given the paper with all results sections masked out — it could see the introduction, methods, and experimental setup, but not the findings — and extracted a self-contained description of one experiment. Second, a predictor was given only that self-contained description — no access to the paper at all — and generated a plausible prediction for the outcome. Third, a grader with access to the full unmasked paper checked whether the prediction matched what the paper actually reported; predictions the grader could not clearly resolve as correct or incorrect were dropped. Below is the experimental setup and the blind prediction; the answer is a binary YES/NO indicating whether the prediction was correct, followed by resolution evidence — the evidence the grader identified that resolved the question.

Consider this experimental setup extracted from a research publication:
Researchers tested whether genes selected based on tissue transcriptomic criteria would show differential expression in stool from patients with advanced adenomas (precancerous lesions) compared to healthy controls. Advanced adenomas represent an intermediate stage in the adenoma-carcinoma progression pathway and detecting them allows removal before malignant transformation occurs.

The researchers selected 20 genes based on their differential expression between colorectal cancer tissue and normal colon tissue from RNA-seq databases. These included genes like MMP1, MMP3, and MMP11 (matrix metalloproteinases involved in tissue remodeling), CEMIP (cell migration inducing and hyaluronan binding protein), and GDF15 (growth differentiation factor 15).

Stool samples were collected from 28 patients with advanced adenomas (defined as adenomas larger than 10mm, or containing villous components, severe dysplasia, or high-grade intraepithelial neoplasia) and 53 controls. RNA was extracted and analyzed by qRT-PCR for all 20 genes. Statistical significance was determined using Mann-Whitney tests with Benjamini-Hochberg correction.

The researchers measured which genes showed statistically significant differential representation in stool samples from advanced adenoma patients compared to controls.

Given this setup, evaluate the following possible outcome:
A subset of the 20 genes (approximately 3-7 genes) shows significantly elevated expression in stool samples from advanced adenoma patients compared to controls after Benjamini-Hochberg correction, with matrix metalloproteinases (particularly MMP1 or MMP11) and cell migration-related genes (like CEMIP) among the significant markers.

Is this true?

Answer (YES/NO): NO